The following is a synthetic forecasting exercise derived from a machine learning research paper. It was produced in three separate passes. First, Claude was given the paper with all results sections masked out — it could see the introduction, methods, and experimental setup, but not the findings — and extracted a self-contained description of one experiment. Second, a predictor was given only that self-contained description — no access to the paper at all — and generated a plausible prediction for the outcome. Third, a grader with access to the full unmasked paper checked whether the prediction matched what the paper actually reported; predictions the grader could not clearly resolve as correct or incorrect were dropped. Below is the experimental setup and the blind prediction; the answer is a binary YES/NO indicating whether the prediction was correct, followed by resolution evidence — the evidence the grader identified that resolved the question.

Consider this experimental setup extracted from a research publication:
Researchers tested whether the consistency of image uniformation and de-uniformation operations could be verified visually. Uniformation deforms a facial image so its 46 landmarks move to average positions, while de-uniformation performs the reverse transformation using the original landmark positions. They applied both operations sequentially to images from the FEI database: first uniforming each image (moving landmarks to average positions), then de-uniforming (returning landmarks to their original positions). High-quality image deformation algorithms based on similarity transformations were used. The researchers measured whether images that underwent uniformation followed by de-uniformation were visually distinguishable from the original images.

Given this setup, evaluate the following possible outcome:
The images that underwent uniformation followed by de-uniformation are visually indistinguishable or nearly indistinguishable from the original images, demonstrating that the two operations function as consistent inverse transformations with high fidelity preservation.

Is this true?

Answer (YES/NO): YES